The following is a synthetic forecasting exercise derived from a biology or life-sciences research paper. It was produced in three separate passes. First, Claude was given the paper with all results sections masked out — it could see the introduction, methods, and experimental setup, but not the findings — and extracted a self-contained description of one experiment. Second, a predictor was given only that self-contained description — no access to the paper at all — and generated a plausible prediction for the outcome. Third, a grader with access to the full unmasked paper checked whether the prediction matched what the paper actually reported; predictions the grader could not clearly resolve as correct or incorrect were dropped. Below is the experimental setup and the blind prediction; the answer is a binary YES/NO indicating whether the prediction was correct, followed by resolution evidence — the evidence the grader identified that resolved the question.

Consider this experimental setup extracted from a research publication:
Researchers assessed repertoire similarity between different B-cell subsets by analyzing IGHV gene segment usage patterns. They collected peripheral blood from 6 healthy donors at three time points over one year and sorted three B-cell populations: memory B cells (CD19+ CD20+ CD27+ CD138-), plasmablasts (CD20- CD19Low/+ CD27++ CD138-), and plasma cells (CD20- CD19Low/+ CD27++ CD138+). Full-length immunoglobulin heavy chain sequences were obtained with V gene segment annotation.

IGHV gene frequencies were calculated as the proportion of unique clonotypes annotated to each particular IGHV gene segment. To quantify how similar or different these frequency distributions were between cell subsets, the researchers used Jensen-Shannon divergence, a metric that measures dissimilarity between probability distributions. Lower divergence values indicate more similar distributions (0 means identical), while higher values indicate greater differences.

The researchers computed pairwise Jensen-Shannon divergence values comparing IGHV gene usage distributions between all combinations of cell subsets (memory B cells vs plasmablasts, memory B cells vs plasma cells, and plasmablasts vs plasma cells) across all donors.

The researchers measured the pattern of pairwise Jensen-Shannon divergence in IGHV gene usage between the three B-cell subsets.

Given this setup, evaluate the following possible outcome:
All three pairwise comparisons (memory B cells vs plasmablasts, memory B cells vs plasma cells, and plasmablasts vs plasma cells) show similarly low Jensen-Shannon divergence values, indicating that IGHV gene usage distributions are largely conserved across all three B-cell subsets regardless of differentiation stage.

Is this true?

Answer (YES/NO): YES